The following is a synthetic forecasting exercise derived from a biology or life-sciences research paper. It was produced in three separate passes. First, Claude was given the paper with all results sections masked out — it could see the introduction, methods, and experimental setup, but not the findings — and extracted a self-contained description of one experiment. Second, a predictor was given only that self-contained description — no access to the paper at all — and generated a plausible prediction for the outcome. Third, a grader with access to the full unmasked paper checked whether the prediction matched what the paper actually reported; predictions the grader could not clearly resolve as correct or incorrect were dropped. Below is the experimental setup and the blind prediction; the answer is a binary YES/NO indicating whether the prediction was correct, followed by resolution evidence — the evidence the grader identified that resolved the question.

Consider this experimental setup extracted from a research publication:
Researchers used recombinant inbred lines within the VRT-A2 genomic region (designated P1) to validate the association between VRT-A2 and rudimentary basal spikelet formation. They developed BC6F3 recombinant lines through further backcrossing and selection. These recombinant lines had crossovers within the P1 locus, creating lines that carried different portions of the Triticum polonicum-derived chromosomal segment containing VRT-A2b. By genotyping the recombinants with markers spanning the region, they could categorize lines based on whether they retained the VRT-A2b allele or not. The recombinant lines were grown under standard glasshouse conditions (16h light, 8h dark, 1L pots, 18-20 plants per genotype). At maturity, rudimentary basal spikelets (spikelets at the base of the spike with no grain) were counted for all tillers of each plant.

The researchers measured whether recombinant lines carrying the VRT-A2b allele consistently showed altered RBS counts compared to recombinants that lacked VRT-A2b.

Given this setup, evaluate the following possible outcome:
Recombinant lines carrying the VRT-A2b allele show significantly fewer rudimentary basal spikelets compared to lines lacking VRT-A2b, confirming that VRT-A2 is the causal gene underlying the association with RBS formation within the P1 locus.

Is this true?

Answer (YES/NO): NO